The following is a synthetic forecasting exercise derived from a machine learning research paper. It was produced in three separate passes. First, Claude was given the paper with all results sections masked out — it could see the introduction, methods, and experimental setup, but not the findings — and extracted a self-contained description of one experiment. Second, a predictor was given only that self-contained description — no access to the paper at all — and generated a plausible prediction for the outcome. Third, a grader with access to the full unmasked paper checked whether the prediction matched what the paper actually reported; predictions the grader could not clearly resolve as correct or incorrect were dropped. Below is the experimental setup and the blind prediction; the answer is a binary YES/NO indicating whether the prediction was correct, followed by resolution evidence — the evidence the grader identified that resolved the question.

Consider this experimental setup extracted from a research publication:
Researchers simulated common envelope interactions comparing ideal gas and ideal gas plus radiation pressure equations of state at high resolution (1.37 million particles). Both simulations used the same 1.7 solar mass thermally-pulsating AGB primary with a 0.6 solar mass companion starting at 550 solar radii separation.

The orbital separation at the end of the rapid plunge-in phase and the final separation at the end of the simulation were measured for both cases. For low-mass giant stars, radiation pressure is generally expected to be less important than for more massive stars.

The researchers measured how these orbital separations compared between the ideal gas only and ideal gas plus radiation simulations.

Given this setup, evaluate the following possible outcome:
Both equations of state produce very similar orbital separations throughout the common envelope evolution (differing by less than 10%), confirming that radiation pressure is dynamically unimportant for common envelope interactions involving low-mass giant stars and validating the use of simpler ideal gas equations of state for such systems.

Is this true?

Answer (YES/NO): NO